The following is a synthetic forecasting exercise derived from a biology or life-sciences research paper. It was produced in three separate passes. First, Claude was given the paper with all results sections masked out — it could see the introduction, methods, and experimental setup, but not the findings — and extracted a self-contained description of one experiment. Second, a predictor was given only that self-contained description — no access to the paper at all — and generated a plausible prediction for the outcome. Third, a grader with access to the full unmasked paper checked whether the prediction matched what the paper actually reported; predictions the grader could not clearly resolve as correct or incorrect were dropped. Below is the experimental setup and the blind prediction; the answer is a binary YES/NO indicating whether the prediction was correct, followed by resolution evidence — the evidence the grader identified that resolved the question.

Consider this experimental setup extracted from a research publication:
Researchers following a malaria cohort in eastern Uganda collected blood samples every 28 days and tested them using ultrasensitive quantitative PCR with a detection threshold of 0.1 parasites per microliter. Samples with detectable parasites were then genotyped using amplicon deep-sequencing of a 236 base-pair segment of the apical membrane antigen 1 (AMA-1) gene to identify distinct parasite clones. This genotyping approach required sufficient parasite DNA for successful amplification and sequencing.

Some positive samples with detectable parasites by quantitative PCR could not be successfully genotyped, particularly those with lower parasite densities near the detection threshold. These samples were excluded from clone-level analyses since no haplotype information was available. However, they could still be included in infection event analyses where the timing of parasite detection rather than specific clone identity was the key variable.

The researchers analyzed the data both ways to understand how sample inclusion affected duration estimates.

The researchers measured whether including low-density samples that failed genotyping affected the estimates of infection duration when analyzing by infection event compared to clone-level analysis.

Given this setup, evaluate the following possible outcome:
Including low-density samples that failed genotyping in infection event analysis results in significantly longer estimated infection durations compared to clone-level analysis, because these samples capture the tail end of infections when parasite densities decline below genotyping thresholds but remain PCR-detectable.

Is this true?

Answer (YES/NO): NO